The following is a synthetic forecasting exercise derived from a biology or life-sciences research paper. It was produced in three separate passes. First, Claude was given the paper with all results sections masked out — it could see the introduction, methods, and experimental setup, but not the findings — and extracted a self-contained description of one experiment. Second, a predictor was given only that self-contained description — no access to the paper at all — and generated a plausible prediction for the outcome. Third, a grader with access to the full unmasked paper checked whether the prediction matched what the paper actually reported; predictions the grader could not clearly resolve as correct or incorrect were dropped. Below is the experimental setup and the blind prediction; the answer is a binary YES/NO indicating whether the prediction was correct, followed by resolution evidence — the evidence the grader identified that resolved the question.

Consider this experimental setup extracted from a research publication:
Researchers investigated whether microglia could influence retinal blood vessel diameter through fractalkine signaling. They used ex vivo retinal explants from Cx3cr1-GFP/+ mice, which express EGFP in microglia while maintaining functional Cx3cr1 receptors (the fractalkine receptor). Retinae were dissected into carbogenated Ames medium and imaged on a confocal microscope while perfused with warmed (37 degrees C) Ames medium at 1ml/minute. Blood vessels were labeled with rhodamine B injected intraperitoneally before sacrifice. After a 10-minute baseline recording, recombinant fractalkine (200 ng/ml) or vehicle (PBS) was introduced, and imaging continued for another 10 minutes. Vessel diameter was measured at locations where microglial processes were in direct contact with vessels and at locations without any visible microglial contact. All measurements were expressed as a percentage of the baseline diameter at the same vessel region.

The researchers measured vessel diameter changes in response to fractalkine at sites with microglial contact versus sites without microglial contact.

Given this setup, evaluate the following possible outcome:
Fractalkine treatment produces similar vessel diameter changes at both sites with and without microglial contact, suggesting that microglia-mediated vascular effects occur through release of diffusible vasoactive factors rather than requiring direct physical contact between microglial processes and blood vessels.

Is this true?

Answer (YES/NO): NO